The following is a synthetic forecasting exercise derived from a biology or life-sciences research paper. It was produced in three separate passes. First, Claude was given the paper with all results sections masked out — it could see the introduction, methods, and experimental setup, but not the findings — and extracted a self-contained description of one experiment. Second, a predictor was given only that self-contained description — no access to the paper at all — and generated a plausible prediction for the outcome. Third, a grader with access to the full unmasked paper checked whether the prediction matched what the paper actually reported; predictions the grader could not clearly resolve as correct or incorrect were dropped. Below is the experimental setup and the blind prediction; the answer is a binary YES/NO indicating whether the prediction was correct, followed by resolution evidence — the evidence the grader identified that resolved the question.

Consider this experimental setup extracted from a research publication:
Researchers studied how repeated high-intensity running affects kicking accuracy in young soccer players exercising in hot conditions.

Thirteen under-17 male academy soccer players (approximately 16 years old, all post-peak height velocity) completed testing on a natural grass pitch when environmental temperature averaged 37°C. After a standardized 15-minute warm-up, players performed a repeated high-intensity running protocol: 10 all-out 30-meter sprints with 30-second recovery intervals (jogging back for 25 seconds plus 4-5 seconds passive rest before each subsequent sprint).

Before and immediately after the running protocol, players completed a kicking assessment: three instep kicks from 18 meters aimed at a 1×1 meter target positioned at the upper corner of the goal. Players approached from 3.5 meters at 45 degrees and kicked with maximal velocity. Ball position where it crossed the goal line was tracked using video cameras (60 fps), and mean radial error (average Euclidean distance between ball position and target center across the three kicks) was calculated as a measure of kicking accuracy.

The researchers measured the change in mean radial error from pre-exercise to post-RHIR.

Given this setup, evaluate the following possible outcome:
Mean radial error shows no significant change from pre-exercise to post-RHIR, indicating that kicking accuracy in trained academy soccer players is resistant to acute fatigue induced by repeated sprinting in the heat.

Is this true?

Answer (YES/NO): NO